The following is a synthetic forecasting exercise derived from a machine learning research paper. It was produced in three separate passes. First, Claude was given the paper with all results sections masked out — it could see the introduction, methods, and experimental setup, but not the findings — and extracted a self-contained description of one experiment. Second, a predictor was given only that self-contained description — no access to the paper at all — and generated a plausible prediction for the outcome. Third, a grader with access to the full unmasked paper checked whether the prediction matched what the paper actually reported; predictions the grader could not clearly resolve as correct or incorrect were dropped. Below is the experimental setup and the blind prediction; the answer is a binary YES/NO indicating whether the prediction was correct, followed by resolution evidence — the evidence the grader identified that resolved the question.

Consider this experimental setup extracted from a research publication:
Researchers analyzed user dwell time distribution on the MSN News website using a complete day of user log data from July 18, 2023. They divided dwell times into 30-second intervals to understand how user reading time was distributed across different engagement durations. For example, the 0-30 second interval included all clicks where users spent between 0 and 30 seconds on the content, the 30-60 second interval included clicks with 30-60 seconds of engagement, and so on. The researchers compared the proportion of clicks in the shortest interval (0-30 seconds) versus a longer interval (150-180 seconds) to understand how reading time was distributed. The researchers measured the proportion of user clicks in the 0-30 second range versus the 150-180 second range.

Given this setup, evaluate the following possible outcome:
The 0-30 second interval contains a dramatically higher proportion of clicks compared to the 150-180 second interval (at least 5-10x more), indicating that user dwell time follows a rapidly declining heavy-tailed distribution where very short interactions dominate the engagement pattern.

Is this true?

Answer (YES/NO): YES